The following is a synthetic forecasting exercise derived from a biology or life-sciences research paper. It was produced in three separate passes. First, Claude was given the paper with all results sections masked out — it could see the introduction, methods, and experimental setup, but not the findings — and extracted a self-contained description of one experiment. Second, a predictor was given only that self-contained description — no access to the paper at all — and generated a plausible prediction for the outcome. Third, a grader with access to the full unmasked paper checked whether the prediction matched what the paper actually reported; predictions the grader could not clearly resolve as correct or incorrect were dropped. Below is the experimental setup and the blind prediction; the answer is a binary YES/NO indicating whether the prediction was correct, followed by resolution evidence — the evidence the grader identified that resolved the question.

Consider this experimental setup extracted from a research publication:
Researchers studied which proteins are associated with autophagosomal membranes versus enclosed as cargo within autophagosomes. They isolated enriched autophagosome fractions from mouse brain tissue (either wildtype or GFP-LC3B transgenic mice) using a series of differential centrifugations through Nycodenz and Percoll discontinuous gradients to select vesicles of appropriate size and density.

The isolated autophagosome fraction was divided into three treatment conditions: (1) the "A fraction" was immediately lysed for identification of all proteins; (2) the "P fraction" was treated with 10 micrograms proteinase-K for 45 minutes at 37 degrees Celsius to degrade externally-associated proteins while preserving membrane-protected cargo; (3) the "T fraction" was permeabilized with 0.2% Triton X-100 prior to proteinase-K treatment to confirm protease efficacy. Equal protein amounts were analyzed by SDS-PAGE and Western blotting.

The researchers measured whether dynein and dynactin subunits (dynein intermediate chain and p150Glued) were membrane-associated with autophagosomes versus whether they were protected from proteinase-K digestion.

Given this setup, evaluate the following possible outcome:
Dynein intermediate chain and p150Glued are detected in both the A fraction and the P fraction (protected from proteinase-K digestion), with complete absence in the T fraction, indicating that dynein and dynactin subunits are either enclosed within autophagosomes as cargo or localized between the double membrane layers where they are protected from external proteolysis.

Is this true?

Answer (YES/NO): NO